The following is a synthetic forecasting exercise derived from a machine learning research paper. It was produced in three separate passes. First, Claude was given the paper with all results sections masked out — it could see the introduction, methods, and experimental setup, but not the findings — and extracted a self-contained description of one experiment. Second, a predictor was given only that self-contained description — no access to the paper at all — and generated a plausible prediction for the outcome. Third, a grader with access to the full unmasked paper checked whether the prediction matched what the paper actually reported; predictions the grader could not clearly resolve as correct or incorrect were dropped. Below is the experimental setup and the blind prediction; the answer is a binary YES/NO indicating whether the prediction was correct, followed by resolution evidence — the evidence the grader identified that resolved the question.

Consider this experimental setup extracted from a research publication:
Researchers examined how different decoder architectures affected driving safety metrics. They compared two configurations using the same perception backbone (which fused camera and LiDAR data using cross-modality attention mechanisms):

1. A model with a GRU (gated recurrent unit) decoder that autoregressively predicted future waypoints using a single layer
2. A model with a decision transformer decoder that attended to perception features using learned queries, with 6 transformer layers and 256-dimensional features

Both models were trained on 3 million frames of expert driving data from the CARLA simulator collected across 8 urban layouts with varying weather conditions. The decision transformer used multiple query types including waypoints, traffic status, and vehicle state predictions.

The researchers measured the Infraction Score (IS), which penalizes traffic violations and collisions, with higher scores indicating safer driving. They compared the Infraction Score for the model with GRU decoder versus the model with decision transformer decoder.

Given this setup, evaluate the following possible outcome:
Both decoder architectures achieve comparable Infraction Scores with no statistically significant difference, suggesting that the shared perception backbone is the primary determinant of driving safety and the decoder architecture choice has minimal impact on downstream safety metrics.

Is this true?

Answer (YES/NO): NO